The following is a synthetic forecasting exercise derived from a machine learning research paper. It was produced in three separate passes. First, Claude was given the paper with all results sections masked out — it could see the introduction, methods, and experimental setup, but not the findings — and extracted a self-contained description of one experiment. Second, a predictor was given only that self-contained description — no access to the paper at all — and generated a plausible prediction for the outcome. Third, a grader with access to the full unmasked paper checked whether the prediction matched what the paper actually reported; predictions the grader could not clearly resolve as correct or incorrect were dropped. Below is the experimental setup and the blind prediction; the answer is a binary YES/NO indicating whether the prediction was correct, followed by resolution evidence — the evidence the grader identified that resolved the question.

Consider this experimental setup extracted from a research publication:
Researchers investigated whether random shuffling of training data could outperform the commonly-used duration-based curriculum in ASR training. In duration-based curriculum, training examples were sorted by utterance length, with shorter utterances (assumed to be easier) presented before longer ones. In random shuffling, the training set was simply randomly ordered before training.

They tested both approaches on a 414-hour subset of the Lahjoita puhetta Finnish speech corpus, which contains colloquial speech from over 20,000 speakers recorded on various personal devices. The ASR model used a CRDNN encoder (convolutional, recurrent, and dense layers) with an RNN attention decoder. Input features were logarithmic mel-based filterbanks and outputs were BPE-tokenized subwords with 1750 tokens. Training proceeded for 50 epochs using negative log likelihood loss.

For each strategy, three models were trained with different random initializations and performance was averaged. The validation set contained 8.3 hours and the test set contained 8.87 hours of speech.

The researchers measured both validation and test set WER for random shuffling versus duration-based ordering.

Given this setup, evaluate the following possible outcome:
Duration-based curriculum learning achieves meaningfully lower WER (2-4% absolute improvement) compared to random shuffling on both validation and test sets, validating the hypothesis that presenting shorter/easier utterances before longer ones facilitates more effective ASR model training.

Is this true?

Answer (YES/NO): NO